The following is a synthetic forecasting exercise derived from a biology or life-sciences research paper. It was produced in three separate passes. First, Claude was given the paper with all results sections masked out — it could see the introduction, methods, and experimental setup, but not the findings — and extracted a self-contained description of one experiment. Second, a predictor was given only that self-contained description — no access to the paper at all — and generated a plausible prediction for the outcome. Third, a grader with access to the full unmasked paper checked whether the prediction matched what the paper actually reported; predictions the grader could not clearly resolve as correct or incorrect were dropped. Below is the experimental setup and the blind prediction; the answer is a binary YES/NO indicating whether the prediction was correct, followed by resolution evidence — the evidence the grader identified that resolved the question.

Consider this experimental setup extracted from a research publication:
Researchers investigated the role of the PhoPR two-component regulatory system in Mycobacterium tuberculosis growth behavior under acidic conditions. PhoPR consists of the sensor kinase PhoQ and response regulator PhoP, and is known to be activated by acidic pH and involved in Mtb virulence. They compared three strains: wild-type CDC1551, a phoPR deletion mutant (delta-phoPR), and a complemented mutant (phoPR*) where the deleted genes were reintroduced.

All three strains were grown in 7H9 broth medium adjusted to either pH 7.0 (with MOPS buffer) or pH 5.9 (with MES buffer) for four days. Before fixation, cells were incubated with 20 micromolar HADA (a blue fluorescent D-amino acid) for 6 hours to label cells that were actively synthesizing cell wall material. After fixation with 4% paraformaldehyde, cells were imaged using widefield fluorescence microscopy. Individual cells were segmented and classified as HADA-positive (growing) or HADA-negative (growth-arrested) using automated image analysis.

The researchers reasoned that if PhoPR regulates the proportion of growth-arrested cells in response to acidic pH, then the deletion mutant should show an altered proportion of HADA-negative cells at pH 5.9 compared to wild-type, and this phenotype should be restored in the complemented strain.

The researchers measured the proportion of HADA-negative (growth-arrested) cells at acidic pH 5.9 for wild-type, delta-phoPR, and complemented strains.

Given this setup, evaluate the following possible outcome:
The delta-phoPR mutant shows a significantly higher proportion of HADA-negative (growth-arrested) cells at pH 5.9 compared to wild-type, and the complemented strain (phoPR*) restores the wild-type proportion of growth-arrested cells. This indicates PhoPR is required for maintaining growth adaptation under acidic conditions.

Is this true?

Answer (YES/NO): NO